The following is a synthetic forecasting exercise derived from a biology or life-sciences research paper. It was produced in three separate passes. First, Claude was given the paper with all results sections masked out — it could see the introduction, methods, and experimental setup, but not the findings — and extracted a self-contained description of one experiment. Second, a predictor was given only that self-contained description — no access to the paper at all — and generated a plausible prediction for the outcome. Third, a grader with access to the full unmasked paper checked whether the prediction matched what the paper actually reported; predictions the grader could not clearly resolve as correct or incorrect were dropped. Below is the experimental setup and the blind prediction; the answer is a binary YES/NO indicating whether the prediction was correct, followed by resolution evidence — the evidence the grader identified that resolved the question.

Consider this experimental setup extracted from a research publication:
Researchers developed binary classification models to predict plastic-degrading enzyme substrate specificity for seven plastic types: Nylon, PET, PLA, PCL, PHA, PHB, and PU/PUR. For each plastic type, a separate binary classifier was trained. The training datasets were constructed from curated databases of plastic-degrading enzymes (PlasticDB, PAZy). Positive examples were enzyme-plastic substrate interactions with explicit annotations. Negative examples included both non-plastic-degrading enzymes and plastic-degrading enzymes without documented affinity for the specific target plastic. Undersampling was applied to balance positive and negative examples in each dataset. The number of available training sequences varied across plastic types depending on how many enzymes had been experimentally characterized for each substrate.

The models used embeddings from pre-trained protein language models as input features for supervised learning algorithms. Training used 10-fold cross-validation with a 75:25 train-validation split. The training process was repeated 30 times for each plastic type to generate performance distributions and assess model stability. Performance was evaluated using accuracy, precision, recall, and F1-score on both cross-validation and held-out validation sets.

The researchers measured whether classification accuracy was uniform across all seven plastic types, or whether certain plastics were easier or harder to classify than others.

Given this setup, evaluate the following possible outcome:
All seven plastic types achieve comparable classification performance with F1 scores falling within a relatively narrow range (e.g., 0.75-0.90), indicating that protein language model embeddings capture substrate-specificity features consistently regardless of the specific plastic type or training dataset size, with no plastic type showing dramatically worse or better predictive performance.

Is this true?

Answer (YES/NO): NO